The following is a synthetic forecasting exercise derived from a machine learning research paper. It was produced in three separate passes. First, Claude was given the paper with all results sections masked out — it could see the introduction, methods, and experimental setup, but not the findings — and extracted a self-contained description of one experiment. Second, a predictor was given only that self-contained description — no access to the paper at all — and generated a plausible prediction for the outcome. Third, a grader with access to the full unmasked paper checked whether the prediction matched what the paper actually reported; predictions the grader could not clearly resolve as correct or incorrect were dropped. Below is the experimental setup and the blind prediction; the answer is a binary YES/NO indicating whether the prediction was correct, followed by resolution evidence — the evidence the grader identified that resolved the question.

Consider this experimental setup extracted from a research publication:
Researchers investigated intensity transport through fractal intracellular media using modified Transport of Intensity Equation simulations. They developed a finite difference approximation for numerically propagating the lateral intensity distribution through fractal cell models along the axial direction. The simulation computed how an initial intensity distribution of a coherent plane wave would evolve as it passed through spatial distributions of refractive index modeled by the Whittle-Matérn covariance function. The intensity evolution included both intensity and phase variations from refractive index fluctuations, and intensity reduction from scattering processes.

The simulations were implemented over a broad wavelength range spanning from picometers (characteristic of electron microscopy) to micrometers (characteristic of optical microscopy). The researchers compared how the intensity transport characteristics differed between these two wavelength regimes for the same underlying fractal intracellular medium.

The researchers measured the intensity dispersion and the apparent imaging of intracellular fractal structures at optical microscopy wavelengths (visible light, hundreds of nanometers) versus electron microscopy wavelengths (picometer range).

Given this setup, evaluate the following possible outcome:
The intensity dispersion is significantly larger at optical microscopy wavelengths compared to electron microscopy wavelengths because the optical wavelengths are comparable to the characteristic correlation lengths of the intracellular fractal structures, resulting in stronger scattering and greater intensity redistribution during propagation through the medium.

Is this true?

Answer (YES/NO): NO